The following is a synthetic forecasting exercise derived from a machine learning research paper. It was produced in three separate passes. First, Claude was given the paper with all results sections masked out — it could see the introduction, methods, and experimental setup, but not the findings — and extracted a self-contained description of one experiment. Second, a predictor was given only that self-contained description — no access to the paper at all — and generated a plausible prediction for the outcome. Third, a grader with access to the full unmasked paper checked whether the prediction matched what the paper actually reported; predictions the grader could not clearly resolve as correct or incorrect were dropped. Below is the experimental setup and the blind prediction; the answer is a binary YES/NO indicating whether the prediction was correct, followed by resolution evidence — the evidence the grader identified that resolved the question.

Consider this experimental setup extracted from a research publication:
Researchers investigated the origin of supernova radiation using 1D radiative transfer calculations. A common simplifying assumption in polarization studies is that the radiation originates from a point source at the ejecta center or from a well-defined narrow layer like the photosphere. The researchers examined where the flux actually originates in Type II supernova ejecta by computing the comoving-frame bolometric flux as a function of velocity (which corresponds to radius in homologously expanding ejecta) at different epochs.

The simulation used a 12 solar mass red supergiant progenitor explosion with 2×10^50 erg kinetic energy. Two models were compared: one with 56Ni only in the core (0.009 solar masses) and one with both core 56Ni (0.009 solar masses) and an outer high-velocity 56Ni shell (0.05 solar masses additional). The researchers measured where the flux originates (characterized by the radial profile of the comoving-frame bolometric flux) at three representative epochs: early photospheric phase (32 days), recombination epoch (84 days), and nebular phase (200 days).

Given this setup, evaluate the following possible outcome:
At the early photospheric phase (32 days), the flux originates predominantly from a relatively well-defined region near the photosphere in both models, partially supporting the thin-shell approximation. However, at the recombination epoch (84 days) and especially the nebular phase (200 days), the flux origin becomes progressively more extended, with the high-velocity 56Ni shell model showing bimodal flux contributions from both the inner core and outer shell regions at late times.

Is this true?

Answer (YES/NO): NO